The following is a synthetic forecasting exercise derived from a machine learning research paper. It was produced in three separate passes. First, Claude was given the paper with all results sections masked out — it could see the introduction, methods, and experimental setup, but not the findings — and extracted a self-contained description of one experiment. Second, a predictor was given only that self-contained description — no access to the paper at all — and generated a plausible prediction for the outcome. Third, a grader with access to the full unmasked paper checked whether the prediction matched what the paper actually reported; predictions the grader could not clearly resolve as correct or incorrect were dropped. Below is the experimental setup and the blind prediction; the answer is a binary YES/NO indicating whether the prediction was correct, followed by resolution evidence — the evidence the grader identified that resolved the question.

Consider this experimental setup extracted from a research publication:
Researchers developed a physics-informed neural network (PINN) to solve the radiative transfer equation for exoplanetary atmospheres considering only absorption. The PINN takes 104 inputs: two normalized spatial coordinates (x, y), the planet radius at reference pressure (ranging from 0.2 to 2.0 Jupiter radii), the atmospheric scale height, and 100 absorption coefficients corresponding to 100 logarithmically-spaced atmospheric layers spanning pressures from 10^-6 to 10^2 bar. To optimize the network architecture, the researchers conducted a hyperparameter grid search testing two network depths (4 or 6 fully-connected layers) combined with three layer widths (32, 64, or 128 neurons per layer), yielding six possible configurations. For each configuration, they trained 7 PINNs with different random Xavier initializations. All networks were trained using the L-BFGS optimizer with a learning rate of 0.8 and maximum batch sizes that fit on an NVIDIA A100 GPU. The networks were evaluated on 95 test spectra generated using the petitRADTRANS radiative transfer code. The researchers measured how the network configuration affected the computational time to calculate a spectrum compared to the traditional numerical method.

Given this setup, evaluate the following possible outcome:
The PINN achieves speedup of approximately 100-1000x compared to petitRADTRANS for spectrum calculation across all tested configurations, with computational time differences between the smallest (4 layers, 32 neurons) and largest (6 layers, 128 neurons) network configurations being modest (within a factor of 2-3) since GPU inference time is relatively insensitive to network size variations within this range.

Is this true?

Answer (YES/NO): NO